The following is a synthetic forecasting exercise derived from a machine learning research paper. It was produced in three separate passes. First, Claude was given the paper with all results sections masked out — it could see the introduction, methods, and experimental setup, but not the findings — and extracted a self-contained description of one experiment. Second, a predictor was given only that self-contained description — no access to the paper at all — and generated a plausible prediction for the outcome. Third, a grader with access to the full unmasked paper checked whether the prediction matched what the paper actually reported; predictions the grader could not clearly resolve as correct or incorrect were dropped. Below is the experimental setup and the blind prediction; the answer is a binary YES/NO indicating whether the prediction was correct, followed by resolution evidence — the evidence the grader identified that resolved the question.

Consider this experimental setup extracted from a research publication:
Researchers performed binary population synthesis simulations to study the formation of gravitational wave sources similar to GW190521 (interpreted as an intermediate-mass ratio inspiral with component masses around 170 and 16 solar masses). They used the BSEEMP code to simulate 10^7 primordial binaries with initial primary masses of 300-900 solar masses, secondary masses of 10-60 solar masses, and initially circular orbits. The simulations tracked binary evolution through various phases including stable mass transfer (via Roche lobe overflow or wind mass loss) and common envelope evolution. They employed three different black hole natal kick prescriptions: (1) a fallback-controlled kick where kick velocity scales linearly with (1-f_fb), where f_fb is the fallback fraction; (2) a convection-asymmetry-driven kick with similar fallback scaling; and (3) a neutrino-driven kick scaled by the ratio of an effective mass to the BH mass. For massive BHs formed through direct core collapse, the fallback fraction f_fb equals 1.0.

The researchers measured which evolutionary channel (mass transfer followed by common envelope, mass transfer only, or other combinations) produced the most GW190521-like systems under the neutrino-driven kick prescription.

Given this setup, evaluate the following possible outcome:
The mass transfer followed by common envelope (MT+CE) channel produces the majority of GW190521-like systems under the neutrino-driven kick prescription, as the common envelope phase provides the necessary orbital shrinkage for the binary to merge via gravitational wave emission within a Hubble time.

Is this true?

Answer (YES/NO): YES